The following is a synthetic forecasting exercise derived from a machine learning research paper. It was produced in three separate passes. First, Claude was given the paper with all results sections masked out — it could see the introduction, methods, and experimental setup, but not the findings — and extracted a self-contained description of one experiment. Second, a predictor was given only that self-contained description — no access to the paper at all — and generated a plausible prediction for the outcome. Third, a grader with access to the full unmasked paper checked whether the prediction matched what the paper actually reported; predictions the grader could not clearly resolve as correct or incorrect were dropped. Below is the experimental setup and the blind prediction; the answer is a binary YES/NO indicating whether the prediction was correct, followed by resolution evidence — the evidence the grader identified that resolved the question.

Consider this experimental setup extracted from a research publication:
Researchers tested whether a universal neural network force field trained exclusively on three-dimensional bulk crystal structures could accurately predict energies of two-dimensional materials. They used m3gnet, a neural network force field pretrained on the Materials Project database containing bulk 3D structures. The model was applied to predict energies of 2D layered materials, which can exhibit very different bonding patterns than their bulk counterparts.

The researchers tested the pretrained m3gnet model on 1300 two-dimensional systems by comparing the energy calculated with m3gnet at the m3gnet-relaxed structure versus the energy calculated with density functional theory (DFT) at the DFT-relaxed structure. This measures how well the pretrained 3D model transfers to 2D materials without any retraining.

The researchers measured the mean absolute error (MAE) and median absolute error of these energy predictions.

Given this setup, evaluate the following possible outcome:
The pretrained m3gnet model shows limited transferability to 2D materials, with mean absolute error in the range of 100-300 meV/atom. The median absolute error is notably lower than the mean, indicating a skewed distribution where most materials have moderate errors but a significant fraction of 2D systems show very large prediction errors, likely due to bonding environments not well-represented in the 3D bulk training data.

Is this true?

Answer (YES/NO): NO